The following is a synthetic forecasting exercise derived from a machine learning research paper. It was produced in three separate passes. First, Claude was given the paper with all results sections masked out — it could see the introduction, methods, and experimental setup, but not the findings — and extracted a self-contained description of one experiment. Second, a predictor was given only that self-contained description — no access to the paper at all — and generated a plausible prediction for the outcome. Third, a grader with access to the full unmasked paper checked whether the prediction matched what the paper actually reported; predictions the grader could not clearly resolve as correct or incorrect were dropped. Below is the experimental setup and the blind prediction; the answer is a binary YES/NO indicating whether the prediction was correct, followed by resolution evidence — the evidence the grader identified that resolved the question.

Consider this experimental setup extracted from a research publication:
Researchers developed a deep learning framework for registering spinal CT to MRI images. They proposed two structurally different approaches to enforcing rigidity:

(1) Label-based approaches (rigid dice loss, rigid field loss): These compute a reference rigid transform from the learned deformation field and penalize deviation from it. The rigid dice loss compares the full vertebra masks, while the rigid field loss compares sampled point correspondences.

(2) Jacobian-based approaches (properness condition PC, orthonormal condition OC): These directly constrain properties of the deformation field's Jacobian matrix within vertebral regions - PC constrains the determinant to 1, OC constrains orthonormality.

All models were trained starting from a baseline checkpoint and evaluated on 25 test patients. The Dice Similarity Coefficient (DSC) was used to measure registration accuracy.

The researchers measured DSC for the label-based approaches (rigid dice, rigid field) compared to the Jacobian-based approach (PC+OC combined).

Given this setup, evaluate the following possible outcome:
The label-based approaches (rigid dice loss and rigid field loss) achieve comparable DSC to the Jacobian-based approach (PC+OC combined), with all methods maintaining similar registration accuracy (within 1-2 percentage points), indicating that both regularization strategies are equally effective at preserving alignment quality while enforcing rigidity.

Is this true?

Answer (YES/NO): YES